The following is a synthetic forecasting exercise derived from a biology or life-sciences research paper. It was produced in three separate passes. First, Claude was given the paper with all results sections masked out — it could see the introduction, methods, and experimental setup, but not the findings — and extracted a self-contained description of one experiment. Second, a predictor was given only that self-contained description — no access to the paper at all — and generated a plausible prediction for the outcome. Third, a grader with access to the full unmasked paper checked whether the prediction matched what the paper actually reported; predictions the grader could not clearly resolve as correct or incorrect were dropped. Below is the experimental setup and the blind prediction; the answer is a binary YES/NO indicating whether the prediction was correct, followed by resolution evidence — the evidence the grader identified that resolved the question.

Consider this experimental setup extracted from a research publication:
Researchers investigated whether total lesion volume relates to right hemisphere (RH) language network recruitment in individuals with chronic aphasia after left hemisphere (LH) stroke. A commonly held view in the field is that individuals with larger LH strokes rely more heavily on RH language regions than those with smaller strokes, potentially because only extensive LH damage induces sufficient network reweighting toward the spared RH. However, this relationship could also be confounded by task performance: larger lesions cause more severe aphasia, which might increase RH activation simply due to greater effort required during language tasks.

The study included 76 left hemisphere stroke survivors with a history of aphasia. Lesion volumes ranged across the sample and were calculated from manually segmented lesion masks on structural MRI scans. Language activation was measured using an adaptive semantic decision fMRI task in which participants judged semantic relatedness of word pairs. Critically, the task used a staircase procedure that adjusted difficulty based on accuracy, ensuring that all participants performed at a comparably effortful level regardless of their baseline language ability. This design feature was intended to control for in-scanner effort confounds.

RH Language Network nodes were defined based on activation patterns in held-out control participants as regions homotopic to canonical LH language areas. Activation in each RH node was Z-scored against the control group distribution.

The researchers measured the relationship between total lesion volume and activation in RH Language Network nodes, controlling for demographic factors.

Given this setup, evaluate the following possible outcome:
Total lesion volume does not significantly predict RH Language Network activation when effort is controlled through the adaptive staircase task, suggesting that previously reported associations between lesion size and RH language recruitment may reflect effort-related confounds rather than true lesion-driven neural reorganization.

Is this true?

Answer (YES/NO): YES